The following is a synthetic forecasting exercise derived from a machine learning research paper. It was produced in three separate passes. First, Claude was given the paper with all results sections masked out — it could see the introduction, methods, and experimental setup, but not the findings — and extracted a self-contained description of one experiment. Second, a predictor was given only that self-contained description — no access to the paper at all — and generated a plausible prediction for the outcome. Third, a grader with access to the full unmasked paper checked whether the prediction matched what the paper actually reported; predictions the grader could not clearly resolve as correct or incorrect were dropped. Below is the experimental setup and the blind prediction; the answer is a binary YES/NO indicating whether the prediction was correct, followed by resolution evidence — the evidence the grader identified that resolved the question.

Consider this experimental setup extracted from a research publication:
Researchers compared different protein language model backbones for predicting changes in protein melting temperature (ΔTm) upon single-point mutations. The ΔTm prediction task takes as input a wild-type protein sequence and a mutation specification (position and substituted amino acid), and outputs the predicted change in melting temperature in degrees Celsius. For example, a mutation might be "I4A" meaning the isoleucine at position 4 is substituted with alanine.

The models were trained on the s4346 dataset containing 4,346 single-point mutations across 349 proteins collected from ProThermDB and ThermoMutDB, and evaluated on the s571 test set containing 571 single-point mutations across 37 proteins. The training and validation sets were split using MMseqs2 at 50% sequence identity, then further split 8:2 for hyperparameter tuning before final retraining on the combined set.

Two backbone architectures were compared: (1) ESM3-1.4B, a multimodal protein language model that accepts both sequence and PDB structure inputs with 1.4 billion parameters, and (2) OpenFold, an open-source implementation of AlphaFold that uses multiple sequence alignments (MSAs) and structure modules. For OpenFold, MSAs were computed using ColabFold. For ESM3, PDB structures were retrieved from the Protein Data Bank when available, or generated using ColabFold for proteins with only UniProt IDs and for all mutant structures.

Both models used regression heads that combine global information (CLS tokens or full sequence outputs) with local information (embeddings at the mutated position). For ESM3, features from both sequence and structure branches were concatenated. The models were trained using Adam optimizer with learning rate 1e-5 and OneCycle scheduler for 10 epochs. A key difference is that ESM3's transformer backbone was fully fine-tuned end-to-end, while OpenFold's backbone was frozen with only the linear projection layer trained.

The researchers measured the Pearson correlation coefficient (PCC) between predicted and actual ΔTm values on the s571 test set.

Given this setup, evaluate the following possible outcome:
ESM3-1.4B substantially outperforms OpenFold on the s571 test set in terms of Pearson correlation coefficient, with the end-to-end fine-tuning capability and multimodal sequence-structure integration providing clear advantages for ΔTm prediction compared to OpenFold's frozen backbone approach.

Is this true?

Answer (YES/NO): YES